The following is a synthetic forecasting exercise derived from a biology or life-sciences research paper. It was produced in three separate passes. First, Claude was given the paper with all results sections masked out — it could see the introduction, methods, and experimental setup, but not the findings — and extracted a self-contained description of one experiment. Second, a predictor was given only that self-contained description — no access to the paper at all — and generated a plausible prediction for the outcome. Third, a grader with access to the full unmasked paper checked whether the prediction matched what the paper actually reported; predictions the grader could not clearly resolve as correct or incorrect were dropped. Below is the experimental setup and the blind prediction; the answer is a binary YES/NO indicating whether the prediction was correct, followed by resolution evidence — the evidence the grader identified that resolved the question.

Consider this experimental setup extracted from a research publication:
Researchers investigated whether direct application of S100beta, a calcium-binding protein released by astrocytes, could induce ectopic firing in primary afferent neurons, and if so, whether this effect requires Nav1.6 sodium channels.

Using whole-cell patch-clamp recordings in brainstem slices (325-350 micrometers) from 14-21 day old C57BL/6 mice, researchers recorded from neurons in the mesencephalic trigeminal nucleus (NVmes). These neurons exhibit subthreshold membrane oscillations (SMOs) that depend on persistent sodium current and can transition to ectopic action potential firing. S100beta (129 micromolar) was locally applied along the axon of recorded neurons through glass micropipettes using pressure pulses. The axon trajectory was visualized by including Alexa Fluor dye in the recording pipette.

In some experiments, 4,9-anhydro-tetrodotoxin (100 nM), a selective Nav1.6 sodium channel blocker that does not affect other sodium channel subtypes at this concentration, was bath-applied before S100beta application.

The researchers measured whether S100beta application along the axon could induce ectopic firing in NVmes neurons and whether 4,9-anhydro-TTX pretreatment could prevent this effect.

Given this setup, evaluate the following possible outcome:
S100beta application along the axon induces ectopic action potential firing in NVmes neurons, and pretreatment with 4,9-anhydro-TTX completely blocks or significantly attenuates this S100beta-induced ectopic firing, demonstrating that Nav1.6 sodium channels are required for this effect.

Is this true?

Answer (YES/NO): YES